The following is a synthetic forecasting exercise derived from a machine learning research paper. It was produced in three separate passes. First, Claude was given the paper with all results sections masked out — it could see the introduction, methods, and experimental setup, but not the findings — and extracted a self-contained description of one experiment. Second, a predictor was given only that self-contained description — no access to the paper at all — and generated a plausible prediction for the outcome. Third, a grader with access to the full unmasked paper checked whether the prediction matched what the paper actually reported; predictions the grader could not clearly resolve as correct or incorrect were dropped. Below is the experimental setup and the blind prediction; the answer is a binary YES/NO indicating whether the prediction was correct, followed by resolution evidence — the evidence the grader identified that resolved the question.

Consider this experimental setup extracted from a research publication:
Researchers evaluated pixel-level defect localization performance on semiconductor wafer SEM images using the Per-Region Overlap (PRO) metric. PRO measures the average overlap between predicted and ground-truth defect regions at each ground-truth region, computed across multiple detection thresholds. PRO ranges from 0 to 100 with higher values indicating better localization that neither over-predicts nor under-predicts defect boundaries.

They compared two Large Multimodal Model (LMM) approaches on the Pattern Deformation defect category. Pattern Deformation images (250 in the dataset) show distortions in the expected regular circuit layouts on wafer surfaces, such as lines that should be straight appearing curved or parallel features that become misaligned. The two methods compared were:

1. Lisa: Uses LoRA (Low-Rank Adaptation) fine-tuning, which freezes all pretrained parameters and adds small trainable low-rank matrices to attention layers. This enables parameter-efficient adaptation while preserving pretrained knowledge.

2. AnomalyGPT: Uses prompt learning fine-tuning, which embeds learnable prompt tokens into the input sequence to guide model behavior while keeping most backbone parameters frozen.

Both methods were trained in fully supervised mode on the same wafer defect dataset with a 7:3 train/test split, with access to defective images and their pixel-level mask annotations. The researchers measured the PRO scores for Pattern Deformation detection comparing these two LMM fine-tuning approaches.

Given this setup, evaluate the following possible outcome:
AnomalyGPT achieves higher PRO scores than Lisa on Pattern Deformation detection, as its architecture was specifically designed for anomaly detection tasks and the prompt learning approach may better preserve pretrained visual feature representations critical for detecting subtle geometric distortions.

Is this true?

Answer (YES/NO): YES